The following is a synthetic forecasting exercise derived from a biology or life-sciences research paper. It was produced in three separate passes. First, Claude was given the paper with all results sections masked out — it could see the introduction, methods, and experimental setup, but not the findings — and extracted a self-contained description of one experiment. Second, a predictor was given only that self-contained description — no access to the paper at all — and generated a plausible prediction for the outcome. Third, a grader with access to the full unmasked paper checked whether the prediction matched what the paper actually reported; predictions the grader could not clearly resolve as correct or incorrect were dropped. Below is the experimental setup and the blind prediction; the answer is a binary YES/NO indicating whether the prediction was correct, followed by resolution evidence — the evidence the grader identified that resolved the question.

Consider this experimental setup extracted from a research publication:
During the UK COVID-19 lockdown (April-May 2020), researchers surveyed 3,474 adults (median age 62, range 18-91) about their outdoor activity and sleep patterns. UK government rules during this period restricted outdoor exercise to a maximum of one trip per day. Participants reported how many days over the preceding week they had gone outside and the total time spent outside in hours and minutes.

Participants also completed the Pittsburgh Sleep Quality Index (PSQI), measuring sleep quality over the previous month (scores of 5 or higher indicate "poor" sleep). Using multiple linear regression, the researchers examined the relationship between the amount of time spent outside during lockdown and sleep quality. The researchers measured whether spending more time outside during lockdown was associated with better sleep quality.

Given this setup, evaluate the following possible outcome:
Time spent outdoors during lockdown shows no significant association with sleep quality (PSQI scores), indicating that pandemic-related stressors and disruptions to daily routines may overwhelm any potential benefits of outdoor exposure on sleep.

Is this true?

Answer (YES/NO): NO